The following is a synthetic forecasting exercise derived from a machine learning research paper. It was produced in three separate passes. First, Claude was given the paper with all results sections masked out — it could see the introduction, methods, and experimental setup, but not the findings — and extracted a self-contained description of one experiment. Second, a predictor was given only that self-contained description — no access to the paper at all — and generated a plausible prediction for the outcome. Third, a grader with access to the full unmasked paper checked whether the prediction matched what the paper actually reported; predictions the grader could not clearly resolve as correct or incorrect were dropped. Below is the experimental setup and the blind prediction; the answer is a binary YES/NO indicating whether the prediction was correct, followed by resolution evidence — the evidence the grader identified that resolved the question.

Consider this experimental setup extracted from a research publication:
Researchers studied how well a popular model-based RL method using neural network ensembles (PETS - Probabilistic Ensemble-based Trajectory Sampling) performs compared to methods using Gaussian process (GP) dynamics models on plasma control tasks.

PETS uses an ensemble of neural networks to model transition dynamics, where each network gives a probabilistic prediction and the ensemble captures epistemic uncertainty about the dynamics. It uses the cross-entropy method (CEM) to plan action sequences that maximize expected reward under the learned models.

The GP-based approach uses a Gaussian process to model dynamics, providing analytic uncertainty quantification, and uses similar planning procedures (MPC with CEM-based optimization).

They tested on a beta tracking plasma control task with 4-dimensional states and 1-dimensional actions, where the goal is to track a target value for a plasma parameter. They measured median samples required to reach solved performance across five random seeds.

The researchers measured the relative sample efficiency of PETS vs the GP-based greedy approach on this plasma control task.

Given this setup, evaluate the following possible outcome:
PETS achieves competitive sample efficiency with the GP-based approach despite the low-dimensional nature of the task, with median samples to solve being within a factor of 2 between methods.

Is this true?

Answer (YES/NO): NO